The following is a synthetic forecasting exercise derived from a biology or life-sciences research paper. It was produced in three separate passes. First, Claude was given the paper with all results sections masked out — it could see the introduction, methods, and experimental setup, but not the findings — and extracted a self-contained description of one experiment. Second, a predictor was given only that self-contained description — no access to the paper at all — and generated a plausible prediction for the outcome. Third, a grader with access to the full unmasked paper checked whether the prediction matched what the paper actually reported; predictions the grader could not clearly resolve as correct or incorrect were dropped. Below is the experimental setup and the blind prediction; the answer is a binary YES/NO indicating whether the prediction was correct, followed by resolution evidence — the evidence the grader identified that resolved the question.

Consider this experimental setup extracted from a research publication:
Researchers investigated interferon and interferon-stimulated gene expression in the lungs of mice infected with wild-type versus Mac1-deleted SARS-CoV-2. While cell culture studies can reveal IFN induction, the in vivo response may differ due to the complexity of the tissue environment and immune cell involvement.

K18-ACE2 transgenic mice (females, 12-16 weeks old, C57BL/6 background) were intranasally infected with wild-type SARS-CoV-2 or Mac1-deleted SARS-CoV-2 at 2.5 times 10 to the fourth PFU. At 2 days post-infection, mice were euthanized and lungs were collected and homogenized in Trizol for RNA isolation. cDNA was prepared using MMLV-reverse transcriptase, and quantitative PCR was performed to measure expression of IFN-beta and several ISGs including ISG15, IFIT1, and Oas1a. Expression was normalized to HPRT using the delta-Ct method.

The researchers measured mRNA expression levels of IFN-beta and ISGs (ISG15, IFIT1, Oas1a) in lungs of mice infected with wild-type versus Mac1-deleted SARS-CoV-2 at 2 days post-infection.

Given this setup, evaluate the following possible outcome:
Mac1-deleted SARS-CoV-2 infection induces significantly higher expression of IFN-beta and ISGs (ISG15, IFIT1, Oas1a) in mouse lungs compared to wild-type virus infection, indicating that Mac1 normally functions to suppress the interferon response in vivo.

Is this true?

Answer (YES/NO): YES